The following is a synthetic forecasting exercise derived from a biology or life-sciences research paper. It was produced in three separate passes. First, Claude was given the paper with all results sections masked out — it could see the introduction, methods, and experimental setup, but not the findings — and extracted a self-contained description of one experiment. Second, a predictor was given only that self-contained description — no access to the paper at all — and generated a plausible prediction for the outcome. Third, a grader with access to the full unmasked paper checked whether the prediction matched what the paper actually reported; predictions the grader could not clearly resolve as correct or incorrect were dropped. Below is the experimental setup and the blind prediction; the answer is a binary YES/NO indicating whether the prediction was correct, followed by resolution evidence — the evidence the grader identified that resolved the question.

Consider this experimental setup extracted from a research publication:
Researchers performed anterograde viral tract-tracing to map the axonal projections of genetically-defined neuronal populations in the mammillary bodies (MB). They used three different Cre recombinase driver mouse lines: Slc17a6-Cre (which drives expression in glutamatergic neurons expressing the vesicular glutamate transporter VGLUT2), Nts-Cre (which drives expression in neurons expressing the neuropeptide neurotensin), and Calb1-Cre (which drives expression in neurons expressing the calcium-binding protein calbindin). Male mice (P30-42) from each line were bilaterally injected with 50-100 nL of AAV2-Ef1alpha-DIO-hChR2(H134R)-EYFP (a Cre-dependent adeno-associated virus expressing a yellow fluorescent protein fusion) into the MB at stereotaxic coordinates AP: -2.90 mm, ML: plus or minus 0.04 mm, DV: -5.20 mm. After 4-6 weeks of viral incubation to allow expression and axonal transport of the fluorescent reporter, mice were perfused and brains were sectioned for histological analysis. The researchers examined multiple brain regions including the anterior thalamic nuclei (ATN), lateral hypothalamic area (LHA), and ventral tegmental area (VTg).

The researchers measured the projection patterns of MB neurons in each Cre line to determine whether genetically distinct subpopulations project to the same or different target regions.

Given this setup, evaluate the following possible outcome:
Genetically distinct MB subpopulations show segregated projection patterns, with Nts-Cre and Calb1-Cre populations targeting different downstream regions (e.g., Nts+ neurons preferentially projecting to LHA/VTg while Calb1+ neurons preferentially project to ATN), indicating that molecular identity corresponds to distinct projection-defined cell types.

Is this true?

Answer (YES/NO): NO